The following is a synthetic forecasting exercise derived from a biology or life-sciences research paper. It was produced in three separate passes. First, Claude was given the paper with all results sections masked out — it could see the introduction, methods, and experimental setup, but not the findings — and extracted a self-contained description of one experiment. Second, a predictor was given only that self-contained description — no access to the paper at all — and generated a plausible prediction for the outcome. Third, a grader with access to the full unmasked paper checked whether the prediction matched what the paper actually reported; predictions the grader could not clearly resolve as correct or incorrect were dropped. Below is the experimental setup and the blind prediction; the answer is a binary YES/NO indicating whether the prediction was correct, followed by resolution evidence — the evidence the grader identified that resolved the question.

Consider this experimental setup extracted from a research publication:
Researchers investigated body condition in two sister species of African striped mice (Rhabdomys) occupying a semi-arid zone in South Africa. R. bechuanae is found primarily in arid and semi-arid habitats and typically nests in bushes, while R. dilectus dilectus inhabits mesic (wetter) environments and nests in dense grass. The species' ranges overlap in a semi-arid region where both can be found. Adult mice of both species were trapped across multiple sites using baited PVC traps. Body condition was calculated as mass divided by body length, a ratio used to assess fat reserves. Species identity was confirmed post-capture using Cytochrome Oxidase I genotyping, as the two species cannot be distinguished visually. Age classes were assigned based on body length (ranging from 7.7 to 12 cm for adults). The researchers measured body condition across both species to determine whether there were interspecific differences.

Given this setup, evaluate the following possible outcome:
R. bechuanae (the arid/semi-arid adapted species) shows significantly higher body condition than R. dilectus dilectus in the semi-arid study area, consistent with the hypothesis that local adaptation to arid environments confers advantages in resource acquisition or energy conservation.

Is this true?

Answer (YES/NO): NO